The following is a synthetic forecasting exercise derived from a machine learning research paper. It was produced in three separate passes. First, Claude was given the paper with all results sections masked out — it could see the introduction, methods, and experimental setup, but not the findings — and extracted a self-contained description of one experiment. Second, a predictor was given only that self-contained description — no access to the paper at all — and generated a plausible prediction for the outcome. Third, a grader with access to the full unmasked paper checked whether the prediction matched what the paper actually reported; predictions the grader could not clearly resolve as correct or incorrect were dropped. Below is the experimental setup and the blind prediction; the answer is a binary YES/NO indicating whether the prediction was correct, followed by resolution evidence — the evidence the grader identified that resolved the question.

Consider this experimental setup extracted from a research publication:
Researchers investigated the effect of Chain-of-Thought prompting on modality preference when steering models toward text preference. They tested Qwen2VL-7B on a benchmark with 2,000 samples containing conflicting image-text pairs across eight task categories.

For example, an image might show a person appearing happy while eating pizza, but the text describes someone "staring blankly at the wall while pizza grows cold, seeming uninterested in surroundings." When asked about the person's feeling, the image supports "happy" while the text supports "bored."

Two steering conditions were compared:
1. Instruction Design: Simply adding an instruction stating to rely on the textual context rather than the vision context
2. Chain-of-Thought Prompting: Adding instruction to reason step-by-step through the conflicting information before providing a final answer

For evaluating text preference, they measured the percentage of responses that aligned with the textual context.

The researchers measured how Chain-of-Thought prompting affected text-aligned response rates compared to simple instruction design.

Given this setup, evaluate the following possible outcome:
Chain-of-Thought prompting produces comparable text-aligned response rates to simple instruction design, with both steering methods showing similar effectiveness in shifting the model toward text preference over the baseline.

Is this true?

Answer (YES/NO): NO